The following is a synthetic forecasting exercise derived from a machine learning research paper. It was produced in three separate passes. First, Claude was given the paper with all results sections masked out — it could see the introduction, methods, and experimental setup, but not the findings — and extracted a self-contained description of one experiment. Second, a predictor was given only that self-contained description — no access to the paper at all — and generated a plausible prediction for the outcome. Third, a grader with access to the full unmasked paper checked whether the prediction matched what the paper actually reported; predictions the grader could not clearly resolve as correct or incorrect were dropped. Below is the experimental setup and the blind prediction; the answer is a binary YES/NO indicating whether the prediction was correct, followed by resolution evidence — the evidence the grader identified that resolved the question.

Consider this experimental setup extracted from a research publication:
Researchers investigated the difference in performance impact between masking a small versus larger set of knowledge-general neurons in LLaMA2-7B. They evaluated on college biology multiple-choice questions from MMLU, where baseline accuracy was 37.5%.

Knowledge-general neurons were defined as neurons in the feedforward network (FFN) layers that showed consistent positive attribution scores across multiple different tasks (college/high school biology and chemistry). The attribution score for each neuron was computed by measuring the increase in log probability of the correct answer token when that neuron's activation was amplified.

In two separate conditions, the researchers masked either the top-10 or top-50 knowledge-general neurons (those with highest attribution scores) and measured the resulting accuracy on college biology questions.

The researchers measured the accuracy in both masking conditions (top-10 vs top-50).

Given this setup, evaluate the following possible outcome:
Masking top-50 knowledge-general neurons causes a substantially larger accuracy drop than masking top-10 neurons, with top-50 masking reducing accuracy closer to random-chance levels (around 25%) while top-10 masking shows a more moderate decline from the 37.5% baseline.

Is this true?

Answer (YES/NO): NO